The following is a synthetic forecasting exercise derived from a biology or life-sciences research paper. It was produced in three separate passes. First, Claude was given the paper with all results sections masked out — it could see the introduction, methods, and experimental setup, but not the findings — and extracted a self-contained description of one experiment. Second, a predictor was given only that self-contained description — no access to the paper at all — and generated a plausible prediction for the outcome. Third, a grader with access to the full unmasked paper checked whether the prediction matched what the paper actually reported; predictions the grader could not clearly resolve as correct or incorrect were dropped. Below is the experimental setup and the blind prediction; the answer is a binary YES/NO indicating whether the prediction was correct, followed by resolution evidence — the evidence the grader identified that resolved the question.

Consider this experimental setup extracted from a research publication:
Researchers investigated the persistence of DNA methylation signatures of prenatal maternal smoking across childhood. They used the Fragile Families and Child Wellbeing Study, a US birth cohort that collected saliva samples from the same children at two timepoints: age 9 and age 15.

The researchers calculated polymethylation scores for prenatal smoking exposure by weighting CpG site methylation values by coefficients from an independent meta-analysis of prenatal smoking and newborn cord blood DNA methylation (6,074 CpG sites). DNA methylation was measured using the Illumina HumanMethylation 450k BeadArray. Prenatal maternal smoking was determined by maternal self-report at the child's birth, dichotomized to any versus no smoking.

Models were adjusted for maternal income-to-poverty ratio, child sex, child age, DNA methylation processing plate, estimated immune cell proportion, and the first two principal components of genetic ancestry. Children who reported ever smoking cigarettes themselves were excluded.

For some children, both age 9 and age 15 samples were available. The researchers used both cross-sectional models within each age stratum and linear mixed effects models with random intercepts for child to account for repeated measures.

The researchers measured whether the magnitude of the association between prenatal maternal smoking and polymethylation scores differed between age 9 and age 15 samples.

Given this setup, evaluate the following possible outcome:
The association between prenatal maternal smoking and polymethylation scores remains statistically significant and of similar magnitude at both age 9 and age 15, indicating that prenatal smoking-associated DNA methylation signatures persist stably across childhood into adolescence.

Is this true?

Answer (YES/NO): YES